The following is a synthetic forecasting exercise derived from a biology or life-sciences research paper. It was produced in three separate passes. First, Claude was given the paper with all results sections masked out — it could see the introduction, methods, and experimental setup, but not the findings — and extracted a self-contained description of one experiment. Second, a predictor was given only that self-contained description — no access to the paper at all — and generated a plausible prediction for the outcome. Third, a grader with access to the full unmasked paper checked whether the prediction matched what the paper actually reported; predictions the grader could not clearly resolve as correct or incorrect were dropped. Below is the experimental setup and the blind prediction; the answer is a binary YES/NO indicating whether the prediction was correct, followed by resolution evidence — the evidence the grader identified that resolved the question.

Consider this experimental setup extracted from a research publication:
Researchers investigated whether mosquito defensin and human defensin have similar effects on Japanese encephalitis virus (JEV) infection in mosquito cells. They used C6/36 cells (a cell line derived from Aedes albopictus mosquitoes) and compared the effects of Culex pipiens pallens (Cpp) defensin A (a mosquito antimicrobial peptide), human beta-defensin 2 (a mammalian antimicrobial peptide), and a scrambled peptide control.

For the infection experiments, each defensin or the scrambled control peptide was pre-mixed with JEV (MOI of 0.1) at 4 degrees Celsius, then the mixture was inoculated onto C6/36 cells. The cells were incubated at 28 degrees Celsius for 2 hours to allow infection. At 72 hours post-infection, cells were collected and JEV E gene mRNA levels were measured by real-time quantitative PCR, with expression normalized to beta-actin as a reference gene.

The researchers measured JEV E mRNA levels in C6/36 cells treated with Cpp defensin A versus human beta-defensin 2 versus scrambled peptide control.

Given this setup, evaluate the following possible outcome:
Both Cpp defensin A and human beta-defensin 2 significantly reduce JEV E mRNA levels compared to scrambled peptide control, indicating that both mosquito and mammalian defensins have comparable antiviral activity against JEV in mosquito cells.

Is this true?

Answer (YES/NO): NO